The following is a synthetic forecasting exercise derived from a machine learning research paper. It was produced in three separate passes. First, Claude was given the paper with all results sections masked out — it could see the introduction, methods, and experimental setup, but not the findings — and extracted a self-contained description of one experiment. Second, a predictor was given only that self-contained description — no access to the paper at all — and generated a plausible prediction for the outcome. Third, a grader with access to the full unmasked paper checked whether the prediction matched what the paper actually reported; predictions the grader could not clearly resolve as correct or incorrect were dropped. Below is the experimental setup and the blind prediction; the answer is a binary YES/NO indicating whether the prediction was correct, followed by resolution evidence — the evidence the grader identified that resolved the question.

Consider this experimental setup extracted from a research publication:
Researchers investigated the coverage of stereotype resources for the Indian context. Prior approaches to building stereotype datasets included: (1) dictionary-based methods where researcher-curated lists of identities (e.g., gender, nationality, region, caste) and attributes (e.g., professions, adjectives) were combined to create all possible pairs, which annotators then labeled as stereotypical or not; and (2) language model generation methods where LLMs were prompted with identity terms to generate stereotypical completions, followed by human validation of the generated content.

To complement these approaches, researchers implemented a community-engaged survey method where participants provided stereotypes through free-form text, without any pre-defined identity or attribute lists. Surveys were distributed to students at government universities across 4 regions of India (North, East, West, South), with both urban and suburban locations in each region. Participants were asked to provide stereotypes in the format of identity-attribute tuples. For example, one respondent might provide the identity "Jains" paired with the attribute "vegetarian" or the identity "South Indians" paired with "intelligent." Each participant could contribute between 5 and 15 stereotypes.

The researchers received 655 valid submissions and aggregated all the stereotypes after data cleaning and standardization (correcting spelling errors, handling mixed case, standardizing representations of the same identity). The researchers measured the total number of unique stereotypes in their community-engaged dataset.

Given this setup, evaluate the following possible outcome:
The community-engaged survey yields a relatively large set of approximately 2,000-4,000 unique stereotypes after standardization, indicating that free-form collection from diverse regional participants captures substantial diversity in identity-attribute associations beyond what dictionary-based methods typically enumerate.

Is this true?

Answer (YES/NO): YES